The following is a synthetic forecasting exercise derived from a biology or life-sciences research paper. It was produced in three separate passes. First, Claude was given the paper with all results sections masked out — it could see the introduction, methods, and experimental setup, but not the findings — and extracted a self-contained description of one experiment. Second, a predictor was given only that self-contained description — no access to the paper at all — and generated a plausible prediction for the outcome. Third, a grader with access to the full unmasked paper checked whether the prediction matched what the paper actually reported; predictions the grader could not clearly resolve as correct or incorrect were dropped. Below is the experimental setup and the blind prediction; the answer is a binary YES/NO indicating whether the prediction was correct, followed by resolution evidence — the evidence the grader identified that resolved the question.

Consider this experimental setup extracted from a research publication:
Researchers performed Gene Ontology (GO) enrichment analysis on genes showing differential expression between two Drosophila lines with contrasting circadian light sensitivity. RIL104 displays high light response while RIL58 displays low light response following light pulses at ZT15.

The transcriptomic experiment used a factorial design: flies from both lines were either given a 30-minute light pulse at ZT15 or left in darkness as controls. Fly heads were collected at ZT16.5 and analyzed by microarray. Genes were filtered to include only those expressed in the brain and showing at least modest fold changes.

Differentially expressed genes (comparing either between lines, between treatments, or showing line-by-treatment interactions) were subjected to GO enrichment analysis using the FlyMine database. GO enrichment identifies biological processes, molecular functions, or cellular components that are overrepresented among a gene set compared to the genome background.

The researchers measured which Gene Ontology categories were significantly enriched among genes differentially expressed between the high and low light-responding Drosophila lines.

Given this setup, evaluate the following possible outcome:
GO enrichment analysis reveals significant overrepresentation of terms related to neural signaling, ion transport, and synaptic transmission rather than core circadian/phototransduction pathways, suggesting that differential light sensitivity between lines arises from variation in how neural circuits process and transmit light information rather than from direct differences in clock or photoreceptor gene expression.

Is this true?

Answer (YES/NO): NO